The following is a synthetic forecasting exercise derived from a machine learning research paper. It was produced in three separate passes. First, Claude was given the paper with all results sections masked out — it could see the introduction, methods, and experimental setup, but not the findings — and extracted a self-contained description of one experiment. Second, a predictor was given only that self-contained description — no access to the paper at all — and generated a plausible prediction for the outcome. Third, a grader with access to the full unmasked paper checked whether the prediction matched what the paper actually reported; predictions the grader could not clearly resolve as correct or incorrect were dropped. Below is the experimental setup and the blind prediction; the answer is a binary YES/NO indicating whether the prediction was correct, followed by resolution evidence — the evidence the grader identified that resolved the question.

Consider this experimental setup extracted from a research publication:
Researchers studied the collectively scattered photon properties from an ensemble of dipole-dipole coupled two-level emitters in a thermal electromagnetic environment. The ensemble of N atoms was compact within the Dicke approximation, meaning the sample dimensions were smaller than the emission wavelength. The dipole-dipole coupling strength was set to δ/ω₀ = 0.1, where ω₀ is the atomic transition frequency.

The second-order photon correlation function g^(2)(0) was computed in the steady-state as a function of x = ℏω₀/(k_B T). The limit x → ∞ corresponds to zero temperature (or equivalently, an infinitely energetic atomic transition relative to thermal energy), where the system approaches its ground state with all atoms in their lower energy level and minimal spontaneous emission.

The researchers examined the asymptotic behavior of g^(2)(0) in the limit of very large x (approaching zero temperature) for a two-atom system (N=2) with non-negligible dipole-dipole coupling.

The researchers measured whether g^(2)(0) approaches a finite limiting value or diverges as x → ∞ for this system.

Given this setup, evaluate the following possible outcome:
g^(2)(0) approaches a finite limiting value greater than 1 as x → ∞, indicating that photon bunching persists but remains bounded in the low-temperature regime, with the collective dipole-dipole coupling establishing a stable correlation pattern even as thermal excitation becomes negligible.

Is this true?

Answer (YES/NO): NO